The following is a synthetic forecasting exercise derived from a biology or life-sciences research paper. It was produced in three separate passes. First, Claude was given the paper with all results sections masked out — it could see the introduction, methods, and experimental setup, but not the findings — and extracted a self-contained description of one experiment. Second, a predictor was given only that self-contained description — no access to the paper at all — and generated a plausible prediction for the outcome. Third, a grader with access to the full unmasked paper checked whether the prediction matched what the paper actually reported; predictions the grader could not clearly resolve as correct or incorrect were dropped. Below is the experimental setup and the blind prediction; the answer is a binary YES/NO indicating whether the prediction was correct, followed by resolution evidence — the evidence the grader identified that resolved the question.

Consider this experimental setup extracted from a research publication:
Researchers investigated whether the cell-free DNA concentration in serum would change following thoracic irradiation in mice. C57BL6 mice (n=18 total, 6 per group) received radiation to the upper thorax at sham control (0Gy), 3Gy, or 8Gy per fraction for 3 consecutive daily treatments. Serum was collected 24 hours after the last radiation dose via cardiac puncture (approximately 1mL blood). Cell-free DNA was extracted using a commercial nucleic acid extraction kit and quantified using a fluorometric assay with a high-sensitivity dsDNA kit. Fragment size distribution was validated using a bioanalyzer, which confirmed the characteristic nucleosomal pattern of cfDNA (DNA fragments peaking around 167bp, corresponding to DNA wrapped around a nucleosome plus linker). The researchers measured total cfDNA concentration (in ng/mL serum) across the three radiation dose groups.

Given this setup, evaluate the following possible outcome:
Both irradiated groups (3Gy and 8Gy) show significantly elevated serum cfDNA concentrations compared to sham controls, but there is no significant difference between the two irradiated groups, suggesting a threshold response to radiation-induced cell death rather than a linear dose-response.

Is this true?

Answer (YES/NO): NO